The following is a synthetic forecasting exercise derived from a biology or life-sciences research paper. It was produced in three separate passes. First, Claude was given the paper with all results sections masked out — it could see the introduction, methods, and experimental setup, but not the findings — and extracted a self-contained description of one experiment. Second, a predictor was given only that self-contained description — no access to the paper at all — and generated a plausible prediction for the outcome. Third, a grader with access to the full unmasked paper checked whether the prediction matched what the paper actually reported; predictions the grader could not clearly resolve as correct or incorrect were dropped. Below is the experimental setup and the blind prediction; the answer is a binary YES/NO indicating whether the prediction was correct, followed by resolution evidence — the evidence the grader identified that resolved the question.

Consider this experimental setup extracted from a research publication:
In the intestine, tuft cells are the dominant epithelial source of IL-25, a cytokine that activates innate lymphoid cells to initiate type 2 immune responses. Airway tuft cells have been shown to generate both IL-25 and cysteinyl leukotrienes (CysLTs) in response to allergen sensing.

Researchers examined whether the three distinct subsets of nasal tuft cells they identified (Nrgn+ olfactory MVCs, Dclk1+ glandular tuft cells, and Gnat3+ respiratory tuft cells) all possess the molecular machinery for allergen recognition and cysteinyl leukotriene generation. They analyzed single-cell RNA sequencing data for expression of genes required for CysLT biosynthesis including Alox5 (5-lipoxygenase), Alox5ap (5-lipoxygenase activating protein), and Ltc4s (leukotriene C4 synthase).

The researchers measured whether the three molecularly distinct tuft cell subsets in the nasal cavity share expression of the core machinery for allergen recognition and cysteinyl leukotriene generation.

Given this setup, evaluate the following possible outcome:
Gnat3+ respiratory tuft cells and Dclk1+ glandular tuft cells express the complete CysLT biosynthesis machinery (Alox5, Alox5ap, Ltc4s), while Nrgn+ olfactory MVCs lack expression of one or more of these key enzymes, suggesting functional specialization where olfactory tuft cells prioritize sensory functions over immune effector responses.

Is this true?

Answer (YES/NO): NO